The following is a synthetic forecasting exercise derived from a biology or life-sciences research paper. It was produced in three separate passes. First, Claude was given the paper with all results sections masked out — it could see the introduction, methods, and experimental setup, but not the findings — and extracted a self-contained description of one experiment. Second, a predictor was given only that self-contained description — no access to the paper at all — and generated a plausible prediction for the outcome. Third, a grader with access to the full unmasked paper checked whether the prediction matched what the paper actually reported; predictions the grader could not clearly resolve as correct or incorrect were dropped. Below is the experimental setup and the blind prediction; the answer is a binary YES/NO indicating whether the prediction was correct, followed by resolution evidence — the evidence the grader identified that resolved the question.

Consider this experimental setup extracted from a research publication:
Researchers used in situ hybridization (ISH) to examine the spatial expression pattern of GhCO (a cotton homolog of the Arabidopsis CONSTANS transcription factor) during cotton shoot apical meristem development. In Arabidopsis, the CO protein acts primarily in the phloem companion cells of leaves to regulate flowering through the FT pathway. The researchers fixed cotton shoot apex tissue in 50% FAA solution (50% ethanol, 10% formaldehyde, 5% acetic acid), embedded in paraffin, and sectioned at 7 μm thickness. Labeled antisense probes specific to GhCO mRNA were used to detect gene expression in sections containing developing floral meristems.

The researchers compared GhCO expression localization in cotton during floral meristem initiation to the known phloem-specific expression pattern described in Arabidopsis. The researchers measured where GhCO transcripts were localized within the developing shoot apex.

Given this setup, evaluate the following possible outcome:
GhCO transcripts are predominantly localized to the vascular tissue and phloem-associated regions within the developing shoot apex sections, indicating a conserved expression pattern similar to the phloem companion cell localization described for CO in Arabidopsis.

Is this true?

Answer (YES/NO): NO